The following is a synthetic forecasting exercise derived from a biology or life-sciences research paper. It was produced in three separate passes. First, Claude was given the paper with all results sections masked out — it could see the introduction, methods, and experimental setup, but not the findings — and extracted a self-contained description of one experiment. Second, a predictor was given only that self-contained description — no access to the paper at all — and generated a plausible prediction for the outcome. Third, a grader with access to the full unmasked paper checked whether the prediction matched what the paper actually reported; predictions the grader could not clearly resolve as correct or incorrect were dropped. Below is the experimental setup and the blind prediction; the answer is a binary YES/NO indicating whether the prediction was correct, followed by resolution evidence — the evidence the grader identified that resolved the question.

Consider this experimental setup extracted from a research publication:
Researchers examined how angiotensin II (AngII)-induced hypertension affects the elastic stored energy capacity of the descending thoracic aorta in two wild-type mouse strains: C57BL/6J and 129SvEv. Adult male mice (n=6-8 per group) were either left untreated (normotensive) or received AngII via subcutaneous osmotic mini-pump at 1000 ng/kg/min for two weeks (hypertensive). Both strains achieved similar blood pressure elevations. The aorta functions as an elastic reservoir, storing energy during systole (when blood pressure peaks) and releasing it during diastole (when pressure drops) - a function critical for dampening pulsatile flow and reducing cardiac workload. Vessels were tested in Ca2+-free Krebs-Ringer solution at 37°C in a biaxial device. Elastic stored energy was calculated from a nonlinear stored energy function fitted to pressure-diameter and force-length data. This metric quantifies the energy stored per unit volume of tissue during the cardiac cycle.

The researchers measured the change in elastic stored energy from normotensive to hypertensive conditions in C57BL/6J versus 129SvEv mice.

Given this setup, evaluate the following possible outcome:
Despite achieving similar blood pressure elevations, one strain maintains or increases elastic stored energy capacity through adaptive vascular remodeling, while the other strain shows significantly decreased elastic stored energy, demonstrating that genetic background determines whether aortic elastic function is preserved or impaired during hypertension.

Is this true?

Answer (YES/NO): NO